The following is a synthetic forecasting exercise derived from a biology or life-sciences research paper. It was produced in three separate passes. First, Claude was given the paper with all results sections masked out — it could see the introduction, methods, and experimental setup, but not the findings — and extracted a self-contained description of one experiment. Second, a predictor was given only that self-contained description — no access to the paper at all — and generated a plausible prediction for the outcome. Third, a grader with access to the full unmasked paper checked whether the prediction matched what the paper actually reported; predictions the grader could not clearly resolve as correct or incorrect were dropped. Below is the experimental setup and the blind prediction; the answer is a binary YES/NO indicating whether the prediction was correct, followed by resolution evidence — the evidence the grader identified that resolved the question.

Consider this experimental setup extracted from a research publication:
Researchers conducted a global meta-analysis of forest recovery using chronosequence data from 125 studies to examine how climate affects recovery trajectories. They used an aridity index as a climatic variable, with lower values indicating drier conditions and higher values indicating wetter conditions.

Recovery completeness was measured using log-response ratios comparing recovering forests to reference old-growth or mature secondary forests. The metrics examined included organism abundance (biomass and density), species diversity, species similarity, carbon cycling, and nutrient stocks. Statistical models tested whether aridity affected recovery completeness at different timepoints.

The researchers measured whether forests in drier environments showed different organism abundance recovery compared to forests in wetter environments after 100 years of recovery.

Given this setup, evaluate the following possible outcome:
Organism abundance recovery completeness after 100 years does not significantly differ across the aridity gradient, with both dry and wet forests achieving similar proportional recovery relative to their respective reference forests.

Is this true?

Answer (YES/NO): NO